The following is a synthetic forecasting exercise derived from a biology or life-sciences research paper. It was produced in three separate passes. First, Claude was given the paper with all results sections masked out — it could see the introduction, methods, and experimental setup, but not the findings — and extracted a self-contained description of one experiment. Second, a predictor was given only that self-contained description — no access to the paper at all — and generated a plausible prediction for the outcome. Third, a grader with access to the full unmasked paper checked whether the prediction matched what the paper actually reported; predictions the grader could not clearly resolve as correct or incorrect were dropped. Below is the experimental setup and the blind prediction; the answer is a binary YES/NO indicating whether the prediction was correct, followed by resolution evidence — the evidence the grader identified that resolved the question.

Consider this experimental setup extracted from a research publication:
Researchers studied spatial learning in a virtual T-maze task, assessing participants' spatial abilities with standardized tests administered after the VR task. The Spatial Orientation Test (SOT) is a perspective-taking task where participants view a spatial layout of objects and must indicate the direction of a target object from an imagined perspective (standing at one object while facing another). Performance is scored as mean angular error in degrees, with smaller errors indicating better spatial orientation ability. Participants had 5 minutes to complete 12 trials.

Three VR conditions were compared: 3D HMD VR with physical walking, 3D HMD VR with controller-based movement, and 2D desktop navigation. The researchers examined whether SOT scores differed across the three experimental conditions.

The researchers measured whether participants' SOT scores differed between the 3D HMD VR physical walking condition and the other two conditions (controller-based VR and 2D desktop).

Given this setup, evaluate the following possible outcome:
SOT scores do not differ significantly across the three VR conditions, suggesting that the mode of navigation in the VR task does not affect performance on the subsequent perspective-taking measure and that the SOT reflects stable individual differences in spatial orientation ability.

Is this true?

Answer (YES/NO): NO